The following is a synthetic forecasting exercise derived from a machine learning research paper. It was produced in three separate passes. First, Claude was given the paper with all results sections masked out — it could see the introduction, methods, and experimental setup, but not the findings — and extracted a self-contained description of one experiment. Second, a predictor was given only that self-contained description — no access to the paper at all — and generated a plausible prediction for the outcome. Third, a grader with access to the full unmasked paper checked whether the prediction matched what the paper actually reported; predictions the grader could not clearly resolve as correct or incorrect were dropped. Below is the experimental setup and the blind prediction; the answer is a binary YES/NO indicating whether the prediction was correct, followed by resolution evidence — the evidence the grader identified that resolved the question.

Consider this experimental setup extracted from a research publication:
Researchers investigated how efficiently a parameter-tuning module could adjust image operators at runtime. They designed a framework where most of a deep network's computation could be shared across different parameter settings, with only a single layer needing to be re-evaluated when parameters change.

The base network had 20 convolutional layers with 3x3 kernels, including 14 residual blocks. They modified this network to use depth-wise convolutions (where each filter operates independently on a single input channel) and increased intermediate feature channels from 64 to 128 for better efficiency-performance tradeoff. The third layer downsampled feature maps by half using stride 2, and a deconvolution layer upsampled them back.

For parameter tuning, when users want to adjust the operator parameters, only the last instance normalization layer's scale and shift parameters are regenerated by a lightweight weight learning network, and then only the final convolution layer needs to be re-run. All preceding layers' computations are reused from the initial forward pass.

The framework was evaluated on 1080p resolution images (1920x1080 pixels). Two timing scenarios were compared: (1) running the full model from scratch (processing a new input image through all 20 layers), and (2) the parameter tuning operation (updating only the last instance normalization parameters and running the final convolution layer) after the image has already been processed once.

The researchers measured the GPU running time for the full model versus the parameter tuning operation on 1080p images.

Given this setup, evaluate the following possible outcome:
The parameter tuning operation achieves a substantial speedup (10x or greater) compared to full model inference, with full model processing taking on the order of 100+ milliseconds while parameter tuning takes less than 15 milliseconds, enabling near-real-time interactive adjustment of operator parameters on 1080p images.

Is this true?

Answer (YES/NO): NO